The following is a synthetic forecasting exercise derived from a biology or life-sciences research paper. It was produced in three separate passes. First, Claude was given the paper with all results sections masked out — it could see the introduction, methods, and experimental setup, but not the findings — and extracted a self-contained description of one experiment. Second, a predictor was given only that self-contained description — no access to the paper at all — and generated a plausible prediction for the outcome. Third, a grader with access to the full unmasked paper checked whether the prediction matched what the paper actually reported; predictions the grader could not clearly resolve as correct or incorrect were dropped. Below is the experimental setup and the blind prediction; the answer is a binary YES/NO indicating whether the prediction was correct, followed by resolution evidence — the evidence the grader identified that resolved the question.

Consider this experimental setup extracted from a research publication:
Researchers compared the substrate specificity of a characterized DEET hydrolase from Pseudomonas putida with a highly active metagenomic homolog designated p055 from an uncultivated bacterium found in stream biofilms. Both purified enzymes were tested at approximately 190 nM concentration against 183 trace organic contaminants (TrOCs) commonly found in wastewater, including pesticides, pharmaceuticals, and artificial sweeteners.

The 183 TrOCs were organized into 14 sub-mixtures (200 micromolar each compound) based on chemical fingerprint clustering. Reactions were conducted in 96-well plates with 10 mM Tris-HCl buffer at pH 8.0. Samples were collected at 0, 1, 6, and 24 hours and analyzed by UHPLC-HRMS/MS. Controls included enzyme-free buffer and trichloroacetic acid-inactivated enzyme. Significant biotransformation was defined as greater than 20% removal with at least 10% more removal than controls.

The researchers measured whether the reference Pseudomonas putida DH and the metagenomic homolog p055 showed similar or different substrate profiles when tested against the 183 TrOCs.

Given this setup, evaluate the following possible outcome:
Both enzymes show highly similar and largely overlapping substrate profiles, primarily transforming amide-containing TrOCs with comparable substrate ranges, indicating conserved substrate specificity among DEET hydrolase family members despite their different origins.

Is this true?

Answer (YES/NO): NO